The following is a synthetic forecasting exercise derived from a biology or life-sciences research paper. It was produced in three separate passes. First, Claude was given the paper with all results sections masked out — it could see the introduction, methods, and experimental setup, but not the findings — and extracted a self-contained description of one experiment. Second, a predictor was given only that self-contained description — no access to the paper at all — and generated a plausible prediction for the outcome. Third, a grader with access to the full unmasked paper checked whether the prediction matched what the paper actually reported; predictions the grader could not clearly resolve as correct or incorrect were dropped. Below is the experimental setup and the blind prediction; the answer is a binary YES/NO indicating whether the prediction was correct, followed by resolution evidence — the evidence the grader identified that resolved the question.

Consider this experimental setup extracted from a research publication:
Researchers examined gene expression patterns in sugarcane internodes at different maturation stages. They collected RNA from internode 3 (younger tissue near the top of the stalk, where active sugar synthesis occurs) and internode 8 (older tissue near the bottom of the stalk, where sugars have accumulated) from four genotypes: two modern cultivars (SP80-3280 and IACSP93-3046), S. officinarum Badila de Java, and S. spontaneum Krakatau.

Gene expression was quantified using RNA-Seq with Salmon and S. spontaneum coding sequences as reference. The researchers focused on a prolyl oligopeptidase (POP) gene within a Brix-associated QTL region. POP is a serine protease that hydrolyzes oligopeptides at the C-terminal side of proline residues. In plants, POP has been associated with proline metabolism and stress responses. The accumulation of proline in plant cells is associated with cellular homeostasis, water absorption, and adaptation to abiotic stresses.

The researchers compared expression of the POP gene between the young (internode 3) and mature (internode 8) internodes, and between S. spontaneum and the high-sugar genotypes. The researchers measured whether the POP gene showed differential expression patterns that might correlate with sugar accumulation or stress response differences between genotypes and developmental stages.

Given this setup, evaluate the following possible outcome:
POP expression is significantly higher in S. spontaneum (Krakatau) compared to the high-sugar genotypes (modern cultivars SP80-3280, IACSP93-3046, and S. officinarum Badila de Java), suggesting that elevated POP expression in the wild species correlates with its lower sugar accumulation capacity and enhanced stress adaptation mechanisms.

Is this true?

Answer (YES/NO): NO